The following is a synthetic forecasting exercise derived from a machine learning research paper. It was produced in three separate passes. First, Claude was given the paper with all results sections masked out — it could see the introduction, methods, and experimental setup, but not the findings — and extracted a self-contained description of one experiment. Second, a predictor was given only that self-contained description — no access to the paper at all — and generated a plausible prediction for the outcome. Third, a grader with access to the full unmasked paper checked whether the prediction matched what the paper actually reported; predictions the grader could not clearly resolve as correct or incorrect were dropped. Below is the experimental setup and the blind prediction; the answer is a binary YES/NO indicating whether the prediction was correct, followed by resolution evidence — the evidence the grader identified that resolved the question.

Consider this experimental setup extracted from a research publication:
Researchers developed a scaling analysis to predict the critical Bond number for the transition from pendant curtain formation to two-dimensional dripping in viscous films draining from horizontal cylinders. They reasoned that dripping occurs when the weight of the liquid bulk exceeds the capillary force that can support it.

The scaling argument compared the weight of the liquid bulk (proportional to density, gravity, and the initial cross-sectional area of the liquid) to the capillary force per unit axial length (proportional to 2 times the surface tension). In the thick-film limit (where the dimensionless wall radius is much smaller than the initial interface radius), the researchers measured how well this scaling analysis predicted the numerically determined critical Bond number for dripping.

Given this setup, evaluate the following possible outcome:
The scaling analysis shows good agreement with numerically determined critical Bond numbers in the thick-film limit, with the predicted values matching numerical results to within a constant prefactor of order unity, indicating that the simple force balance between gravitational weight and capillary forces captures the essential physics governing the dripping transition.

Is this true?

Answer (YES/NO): YES